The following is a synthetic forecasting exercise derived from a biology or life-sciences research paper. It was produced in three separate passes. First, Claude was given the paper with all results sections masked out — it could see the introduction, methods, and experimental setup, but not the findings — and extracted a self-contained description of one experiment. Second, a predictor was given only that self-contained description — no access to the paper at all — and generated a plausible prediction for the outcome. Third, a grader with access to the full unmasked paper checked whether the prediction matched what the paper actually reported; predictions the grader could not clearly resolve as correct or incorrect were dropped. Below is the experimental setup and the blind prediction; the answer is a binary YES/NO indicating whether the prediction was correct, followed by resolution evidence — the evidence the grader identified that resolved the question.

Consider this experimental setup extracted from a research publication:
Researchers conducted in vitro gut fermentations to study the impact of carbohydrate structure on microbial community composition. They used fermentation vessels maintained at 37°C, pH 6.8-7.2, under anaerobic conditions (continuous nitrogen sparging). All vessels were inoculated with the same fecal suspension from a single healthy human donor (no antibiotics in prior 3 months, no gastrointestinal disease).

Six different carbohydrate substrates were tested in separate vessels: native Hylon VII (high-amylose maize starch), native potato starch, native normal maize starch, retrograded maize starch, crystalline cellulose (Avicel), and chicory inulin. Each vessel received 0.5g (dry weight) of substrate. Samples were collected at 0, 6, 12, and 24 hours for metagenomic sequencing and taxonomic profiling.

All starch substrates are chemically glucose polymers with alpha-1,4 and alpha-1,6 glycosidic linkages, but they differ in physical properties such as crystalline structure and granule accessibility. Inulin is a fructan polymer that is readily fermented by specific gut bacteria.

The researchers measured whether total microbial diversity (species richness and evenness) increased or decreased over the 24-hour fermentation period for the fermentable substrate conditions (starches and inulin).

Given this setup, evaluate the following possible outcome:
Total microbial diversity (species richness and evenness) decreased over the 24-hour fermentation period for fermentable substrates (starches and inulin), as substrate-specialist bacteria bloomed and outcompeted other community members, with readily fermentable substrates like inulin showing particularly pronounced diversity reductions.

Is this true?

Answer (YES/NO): NO